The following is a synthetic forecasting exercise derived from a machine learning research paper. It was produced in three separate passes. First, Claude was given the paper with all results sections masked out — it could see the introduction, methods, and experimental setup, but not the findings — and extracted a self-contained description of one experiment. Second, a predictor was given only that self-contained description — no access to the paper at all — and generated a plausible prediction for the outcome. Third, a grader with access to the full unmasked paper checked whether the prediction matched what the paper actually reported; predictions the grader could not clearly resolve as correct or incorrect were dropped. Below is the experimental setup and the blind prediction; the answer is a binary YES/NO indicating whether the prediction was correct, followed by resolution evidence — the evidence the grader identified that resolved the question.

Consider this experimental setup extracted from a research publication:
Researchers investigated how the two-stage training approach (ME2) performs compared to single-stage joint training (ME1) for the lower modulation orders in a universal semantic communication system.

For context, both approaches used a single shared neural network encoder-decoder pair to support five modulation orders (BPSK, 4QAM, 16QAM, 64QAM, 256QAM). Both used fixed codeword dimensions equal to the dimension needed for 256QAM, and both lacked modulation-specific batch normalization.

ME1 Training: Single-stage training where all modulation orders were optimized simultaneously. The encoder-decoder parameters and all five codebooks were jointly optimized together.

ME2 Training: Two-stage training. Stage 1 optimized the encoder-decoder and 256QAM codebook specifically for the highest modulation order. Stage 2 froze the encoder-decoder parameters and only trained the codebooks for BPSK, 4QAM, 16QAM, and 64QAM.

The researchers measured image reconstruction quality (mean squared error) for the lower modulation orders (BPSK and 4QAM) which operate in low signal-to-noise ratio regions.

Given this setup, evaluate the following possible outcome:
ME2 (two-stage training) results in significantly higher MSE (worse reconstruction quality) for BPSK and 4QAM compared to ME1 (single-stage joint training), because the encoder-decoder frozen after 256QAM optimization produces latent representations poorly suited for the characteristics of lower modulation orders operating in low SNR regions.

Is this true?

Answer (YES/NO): YES